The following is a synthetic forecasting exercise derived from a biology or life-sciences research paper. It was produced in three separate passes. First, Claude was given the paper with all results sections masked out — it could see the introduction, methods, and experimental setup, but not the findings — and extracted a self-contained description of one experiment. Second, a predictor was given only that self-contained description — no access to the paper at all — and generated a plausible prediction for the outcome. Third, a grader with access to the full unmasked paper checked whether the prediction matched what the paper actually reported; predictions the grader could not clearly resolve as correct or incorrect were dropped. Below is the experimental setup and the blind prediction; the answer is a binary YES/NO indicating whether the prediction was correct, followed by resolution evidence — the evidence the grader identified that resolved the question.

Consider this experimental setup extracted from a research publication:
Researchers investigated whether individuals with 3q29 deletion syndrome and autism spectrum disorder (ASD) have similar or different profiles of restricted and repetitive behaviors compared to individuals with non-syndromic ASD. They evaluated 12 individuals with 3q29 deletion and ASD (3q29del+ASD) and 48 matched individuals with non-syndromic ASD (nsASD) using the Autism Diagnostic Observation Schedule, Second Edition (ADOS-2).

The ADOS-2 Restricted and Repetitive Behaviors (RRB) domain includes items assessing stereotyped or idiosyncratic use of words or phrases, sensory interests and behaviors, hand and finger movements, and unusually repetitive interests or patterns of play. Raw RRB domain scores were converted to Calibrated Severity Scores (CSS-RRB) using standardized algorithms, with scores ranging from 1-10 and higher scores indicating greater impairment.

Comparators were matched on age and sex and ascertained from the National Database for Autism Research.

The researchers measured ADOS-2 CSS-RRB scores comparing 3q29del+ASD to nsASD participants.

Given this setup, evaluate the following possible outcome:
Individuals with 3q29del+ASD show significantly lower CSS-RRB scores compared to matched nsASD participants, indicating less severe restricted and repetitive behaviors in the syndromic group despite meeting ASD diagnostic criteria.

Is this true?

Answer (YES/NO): NO